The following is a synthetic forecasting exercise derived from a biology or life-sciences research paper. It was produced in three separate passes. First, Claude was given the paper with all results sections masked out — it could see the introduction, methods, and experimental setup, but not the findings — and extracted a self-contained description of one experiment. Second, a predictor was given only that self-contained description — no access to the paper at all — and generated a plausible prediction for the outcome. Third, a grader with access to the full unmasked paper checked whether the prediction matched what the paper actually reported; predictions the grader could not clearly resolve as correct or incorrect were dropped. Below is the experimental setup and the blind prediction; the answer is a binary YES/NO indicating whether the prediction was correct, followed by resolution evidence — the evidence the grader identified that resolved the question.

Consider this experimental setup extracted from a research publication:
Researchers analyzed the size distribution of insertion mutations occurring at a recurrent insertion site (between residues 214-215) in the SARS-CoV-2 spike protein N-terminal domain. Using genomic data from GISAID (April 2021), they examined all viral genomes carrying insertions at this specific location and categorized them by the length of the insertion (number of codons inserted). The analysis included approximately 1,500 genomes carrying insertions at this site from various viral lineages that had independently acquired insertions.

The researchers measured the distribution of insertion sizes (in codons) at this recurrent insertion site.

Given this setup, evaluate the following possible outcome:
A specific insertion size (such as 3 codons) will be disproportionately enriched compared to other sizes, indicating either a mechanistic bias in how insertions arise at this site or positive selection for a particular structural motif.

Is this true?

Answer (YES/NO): YES